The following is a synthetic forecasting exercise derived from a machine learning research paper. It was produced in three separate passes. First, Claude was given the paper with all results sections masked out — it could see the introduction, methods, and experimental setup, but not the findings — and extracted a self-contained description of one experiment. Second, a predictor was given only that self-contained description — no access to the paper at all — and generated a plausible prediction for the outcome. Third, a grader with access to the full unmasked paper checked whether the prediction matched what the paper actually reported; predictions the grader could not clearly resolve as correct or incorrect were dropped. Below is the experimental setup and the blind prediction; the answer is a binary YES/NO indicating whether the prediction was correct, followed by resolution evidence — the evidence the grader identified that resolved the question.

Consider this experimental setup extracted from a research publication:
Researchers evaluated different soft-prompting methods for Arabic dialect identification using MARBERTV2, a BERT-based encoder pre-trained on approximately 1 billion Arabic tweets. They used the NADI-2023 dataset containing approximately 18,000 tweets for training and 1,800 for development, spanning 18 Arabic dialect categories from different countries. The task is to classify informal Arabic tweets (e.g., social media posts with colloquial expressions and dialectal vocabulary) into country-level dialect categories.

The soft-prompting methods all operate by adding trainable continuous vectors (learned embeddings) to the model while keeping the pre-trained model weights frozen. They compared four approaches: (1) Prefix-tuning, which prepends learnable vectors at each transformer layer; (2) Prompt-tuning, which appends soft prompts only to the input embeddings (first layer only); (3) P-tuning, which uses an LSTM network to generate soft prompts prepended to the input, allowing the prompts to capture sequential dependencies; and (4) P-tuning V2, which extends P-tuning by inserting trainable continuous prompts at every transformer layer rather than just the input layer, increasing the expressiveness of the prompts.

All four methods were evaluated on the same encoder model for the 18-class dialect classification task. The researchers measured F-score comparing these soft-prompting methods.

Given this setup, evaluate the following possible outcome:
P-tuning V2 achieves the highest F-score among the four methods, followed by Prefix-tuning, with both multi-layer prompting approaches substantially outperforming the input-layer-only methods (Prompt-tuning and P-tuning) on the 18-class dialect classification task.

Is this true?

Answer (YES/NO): NO